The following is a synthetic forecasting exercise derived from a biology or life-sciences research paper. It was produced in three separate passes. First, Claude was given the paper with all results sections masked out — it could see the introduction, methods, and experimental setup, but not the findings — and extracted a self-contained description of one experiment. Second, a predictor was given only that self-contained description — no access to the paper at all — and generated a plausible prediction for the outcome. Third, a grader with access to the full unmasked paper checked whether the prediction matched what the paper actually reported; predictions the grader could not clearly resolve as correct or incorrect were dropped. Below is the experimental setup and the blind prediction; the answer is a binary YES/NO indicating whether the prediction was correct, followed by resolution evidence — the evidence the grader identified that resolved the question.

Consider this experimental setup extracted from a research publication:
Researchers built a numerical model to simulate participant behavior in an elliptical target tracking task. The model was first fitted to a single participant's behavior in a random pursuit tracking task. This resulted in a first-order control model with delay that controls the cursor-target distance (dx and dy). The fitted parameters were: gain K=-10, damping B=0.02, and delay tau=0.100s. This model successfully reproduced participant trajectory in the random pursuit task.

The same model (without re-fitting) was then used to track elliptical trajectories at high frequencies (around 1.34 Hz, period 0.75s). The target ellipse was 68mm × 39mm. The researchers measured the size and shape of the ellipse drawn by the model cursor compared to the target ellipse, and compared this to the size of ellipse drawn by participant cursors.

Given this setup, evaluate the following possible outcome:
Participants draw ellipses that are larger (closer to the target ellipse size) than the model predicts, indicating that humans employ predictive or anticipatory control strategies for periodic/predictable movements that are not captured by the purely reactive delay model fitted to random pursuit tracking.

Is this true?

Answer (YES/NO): NO